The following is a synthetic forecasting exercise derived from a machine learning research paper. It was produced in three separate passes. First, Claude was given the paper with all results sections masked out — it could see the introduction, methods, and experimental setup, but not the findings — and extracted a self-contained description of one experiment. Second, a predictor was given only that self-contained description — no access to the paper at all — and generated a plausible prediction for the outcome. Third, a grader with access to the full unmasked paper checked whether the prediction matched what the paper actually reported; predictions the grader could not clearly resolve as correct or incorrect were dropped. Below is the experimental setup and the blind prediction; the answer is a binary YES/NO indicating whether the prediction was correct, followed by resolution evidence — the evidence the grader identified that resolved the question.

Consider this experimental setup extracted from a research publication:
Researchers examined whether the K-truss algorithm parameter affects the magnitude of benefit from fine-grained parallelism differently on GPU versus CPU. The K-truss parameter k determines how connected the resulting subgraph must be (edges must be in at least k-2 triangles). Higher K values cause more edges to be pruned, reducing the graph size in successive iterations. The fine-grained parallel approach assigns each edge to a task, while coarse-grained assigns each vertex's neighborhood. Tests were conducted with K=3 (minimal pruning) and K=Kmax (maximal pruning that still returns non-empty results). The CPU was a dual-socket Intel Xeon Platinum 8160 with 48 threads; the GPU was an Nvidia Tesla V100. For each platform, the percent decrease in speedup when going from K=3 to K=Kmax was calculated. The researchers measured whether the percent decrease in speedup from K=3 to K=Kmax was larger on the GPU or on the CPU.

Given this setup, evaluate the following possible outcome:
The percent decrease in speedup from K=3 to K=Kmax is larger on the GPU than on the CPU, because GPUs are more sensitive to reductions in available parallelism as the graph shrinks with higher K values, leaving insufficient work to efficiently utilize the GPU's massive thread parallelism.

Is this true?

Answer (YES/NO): YES